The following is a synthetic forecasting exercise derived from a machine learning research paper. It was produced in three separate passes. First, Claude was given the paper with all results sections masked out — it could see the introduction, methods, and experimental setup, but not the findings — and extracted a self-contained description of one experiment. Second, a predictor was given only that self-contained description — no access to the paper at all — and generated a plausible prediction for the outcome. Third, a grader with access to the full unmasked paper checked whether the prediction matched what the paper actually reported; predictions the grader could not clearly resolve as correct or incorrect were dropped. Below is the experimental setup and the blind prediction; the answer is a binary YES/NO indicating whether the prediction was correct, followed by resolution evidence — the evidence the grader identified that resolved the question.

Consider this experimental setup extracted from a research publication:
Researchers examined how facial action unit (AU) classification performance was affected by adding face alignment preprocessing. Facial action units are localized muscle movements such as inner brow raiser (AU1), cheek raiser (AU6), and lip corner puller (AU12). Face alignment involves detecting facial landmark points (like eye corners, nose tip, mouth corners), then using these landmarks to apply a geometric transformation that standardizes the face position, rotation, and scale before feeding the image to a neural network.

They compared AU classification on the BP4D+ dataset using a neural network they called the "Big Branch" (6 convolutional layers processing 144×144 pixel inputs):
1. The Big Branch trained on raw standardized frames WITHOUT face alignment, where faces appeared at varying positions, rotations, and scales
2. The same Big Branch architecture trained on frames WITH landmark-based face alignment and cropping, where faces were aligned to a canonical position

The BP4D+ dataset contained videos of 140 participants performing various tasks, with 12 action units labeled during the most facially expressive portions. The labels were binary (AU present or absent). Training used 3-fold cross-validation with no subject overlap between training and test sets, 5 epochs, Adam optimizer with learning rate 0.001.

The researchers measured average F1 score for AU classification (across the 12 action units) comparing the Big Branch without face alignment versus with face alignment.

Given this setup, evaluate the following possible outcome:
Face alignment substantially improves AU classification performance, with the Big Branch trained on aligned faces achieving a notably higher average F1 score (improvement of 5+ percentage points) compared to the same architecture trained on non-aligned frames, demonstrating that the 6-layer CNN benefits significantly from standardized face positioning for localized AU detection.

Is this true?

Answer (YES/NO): YES